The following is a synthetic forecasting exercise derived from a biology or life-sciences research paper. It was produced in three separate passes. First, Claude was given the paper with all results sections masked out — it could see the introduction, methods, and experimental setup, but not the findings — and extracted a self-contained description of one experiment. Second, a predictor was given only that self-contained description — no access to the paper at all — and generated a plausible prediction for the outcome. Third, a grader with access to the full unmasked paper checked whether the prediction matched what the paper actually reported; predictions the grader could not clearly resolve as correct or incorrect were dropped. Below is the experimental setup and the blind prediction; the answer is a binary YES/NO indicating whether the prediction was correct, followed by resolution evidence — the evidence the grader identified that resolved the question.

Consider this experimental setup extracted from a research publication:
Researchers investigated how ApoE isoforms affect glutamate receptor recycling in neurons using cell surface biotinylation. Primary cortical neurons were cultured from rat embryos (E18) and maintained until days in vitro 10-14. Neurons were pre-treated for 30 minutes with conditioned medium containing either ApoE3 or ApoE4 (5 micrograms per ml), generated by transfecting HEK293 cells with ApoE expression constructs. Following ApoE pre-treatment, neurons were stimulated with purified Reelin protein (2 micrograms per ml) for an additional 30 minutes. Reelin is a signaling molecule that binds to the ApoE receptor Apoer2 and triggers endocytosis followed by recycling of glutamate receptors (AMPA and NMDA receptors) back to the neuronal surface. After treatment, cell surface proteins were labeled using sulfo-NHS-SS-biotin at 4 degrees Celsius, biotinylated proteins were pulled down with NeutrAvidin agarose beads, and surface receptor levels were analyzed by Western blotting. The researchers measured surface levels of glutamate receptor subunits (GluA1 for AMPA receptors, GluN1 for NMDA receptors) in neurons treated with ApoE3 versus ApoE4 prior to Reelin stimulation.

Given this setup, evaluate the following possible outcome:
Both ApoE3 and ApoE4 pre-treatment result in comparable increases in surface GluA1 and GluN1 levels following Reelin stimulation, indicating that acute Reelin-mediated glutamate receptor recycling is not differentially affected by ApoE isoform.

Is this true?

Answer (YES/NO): NO